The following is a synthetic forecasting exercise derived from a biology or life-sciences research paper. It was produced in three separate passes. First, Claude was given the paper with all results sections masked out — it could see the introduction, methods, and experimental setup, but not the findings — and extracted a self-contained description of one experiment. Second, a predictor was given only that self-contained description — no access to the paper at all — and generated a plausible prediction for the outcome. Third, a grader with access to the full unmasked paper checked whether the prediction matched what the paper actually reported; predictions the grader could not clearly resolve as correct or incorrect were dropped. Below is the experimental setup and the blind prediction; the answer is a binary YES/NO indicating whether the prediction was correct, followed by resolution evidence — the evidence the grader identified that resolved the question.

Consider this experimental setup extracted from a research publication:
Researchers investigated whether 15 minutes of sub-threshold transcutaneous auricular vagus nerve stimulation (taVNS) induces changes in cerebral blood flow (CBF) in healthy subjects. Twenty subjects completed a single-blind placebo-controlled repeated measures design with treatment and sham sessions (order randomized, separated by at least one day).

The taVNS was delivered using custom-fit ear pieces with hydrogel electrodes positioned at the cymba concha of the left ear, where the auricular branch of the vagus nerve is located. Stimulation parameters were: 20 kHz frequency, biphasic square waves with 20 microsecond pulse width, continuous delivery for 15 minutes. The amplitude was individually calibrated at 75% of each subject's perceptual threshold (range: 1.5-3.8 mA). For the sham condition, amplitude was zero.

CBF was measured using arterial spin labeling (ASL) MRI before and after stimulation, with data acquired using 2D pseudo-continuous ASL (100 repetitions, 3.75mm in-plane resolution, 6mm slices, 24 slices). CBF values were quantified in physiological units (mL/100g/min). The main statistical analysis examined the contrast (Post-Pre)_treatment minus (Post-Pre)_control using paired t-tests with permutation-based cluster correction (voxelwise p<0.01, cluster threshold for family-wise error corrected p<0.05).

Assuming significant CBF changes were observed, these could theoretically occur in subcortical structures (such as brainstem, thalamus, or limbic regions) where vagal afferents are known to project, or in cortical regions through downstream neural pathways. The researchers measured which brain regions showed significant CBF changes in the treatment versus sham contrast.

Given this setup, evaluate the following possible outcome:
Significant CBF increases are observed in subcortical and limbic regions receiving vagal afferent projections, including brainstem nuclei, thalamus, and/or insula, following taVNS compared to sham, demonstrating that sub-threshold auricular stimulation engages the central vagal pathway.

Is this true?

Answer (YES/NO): NO